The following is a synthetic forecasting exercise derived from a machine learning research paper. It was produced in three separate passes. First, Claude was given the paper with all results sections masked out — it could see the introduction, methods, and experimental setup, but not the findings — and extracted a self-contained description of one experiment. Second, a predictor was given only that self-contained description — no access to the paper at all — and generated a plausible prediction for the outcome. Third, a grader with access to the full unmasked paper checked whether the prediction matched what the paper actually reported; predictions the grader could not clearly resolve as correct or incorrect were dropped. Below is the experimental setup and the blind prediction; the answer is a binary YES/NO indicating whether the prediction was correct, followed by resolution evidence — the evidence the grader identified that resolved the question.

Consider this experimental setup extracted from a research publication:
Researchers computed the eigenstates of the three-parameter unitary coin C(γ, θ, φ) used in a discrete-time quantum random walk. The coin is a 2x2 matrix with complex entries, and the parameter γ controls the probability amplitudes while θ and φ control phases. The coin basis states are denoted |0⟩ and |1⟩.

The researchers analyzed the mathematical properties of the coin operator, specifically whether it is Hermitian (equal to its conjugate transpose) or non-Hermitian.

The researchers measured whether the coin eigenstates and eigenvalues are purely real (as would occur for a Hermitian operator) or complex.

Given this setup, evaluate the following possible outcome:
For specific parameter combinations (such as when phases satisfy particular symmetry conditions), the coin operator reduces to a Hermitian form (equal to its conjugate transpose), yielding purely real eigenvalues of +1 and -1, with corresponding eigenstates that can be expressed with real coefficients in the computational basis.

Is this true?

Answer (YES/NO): NO